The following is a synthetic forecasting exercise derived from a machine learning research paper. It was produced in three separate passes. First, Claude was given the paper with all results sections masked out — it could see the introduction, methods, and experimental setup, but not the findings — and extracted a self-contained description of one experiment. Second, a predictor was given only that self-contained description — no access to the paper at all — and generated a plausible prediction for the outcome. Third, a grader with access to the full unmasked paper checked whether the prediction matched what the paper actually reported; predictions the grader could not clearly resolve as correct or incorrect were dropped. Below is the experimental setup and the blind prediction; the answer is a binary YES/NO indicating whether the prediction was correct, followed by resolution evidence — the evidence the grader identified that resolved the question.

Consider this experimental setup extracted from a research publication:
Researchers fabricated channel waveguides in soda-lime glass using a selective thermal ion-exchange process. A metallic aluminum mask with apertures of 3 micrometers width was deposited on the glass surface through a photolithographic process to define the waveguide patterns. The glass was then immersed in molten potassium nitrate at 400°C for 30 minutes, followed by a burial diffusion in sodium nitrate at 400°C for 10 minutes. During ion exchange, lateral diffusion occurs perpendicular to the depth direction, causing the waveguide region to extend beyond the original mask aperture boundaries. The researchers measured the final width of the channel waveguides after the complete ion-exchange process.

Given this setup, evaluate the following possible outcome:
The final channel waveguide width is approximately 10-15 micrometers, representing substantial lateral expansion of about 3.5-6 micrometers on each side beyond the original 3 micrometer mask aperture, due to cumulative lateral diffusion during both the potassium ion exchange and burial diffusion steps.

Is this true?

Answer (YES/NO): NO